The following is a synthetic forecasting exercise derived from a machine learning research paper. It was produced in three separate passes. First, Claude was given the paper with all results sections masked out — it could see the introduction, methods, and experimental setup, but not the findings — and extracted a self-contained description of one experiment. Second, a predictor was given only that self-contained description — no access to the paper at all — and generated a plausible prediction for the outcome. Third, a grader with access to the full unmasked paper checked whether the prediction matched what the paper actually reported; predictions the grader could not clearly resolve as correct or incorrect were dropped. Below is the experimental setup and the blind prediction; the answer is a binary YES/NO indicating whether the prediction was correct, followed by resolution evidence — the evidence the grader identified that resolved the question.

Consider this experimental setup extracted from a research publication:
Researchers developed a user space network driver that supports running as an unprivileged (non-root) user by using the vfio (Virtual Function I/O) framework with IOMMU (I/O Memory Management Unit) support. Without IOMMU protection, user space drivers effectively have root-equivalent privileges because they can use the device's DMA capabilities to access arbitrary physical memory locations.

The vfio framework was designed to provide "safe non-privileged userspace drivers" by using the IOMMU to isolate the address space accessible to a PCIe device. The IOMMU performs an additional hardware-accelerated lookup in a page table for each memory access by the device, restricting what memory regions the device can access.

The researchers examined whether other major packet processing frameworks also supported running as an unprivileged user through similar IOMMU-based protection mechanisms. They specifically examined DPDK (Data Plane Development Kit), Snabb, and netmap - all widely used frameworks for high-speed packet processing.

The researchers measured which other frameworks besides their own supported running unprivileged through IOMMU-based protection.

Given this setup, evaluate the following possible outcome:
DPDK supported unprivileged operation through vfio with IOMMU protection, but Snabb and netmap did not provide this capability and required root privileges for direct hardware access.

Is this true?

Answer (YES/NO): NO